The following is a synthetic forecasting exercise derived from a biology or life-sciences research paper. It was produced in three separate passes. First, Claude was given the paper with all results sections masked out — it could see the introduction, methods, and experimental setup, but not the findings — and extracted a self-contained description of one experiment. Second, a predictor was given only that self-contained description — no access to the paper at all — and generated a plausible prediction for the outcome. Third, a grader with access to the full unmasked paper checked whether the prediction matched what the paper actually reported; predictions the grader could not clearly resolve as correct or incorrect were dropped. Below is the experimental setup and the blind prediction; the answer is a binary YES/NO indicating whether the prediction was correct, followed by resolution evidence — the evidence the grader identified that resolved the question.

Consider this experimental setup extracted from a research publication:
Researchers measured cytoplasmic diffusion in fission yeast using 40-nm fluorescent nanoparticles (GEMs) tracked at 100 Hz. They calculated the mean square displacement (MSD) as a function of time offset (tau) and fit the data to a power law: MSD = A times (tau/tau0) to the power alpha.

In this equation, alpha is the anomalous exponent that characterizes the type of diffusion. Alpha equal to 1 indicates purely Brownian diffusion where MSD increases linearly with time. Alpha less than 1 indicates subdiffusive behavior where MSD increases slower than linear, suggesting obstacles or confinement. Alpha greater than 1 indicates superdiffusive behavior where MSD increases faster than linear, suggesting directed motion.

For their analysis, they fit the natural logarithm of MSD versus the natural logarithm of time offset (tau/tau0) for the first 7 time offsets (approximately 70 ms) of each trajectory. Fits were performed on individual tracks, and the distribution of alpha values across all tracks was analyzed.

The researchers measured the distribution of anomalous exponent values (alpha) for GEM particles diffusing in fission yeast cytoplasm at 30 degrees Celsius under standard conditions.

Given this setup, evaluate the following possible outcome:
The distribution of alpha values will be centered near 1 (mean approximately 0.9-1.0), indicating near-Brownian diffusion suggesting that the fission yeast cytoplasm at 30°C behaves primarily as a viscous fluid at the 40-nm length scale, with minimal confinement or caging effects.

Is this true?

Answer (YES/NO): YES